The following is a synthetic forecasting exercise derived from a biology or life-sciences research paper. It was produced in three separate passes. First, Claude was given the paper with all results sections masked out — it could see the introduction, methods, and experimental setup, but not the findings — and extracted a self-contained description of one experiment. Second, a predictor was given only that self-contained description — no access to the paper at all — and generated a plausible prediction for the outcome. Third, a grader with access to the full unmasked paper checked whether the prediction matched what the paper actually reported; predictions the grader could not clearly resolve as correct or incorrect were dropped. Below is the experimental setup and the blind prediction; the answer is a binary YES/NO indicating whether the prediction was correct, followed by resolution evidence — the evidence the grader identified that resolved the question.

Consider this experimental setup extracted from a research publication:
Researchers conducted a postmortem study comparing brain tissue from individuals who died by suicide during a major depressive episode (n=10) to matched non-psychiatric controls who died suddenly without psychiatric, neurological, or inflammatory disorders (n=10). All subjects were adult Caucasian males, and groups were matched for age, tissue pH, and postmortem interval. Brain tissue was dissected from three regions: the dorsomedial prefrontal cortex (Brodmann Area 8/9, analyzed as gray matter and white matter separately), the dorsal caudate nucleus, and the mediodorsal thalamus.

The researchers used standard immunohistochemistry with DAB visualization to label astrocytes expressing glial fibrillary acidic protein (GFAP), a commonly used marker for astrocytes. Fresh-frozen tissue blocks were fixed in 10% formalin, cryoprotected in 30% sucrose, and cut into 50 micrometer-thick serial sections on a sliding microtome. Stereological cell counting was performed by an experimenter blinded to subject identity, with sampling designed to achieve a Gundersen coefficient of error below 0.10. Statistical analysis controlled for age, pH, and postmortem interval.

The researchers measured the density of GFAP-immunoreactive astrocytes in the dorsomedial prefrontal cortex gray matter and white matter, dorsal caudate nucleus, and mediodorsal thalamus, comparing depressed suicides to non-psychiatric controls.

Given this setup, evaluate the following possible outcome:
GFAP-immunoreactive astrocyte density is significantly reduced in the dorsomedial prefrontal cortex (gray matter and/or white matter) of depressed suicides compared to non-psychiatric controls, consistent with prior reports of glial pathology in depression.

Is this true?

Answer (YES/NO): YES